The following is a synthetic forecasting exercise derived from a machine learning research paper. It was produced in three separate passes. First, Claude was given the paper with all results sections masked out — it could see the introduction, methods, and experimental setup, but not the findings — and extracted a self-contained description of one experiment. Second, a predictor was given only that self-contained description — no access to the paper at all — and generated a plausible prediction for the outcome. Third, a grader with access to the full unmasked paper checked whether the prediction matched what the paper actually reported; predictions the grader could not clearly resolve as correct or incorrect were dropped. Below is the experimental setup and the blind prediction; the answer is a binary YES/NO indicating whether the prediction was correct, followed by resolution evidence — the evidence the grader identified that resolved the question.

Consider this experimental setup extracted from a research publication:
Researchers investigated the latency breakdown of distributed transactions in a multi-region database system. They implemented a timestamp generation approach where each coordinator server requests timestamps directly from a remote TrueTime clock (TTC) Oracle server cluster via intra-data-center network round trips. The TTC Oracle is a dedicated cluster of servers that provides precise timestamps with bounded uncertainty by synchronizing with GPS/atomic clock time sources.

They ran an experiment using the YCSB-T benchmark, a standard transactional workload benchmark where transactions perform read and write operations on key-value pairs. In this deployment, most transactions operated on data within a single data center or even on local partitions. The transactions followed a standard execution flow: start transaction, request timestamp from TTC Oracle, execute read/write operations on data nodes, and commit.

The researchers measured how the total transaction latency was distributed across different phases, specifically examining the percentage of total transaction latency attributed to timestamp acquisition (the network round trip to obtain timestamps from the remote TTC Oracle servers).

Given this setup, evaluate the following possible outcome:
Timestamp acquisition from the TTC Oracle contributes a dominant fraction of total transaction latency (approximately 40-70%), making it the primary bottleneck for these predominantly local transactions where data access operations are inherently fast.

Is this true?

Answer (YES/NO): NO